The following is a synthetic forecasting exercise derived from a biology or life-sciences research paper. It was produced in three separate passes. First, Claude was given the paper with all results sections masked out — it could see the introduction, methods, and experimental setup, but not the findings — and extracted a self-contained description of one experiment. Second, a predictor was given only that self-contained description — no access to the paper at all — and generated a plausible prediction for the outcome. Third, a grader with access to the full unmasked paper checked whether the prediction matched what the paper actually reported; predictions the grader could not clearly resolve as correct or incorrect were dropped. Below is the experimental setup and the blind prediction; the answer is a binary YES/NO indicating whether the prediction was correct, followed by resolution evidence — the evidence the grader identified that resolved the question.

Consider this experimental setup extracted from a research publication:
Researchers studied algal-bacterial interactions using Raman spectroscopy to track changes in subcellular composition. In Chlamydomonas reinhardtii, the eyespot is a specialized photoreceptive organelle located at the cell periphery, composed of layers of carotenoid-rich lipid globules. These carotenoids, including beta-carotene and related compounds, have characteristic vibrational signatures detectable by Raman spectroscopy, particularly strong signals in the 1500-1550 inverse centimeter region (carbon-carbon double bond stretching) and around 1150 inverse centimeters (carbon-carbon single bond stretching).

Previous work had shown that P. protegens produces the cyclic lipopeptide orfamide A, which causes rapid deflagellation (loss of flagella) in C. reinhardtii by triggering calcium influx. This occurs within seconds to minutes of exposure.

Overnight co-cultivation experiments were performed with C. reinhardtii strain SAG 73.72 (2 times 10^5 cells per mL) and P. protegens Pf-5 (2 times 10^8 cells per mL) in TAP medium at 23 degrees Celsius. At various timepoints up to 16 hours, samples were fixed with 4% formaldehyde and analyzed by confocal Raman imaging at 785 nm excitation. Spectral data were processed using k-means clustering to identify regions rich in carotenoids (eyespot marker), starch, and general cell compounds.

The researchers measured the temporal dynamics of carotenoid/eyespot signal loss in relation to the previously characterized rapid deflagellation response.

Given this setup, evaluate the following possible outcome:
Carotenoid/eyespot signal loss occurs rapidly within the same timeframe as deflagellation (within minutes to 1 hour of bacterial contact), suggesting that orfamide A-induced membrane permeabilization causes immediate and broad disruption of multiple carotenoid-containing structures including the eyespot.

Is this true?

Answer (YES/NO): NO